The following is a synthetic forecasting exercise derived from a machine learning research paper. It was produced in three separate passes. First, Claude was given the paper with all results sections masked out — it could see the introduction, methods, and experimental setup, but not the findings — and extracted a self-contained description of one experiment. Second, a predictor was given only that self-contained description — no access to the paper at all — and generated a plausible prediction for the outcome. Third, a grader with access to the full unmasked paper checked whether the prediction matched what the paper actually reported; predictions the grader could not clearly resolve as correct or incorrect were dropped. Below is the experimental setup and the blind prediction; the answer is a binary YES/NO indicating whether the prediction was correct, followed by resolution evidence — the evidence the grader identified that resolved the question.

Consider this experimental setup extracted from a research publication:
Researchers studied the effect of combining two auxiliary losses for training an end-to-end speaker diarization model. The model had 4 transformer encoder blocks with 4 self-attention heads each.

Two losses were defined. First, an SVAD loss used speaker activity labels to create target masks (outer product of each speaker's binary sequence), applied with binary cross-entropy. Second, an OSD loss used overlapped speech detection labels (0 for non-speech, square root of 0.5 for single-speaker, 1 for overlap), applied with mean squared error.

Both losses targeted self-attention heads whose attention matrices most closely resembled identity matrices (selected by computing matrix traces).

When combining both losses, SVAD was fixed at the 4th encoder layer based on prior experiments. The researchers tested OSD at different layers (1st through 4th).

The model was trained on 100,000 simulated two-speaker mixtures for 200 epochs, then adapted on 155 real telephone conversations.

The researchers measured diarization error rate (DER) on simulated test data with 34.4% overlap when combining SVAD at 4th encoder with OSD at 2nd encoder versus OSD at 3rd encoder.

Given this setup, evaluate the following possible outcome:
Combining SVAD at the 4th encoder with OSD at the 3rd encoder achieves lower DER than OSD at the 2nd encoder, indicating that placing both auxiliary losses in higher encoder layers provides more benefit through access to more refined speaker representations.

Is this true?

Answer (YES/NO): YES